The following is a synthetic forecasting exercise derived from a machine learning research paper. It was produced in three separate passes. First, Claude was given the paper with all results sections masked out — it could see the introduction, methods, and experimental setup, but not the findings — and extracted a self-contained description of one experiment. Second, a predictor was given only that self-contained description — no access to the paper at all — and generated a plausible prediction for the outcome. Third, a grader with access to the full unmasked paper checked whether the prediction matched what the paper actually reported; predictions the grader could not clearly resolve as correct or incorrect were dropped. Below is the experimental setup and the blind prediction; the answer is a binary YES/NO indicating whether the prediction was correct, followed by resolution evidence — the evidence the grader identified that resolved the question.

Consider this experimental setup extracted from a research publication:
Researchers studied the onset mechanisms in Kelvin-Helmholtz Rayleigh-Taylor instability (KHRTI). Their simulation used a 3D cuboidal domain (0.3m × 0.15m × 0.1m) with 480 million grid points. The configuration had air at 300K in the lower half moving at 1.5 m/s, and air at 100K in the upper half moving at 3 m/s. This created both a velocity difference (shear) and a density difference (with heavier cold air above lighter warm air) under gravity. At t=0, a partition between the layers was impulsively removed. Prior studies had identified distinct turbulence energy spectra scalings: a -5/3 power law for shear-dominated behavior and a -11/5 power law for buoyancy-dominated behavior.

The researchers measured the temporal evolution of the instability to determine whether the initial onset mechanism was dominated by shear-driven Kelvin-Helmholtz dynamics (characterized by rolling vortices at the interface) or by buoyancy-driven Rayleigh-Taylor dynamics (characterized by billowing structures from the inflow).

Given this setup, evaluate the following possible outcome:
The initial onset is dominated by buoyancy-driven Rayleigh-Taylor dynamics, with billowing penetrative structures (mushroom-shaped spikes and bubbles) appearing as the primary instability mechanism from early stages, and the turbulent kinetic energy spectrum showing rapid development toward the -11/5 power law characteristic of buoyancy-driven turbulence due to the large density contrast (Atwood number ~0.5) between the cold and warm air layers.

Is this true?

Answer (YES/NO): NO